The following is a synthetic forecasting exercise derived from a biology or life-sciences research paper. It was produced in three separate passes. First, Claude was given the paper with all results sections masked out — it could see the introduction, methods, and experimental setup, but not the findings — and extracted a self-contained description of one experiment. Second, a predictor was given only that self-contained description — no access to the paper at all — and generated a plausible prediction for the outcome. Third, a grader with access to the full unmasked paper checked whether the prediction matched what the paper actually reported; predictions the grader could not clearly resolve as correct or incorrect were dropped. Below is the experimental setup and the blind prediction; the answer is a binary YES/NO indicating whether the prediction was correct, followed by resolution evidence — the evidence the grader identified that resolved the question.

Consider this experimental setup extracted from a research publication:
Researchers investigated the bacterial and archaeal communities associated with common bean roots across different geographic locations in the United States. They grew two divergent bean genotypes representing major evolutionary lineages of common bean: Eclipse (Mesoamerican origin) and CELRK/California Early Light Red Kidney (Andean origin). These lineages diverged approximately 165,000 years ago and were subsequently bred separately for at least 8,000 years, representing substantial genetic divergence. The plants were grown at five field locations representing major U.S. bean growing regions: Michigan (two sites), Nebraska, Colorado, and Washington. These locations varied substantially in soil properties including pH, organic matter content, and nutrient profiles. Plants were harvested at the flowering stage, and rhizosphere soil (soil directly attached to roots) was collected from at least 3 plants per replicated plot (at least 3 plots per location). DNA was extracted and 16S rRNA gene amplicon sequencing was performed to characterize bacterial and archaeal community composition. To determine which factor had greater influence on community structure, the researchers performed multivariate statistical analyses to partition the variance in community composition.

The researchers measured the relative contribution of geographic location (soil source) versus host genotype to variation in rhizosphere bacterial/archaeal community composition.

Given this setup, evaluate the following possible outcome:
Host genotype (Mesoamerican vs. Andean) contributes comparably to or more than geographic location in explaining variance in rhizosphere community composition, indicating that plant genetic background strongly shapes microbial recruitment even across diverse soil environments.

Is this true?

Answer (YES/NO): NO